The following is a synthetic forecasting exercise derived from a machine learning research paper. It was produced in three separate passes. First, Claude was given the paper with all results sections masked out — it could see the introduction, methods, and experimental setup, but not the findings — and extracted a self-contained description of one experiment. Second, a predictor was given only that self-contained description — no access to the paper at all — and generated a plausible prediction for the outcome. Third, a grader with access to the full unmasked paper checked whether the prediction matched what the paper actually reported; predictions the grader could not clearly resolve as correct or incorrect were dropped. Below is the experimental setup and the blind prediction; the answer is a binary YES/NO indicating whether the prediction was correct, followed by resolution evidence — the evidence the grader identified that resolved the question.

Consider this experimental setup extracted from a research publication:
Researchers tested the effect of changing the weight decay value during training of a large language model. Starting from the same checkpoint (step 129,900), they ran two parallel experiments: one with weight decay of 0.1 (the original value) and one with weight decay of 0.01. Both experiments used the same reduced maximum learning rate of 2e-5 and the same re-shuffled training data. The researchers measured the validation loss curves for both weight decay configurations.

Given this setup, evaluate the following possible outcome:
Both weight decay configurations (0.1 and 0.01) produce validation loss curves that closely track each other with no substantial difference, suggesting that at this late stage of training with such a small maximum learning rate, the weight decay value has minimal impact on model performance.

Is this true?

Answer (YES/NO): YES